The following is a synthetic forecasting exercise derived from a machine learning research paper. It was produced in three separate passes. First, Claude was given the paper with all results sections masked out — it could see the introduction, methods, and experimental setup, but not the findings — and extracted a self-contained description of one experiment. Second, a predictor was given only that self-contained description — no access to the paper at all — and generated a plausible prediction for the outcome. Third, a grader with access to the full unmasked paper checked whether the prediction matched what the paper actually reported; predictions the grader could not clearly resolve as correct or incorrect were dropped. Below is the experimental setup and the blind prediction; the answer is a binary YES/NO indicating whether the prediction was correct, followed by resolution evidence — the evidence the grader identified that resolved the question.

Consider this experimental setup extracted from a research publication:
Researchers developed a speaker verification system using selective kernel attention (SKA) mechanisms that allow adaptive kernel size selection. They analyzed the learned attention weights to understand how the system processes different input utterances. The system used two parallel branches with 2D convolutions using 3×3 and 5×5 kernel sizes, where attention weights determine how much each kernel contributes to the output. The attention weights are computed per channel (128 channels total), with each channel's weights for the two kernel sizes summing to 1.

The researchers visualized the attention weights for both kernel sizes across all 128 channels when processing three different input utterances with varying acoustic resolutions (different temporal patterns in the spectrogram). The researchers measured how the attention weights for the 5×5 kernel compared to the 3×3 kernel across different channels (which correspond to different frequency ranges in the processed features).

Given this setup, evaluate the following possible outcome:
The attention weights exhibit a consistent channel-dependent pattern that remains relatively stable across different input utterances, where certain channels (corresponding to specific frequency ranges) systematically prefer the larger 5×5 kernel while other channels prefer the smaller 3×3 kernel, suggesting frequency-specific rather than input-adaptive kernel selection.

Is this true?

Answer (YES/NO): NO